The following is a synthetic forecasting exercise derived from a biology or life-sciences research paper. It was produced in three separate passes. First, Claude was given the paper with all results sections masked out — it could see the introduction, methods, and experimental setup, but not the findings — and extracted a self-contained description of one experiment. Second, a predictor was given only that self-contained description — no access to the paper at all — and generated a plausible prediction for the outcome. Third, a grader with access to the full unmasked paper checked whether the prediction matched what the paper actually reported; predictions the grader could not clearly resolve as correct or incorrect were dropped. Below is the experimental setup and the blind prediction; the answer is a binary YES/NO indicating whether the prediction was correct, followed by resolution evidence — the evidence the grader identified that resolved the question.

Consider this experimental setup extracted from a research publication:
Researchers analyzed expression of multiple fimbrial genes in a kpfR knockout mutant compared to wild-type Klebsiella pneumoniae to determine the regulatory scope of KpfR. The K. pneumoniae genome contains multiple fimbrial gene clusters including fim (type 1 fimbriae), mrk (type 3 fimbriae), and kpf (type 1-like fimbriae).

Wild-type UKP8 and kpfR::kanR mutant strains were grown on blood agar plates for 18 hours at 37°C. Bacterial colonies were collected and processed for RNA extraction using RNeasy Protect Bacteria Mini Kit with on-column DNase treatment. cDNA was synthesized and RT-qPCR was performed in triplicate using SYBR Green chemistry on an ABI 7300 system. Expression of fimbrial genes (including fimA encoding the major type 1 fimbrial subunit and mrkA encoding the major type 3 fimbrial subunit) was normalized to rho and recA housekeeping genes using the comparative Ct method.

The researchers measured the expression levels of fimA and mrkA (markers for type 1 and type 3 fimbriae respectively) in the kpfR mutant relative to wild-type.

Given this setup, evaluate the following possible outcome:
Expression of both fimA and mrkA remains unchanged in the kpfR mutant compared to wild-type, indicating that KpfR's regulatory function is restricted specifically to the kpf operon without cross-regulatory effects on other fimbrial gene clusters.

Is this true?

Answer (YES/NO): NO